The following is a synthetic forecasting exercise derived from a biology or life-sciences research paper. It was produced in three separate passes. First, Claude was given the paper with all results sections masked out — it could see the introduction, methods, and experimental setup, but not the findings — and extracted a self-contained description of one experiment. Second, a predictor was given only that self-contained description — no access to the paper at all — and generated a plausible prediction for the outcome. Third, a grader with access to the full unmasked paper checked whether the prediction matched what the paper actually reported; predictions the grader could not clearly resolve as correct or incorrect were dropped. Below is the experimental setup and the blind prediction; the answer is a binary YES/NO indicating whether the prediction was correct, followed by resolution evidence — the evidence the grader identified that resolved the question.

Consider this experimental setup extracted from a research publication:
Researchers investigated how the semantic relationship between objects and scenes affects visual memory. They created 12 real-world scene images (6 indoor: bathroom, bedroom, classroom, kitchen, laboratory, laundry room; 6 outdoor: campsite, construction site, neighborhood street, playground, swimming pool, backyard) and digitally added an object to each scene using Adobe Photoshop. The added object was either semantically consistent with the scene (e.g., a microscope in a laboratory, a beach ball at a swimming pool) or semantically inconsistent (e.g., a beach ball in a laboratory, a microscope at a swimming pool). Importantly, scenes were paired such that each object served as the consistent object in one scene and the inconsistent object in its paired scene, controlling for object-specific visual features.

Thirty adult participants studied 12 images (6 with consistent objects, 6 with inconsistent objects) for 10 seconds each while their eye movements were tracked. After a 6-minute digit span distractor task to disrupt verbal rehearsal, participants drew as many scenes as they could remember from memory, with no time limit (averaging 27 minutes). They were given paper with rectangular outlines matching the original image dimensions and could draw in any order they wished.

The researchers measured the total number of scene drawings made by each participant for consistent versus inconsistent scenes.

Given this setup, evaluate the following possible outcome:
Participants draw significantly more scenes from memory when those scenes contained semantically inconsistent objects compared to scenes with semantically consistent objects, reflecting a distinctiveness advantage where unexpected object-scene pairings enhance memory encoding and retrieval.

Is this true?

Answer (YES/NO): YES